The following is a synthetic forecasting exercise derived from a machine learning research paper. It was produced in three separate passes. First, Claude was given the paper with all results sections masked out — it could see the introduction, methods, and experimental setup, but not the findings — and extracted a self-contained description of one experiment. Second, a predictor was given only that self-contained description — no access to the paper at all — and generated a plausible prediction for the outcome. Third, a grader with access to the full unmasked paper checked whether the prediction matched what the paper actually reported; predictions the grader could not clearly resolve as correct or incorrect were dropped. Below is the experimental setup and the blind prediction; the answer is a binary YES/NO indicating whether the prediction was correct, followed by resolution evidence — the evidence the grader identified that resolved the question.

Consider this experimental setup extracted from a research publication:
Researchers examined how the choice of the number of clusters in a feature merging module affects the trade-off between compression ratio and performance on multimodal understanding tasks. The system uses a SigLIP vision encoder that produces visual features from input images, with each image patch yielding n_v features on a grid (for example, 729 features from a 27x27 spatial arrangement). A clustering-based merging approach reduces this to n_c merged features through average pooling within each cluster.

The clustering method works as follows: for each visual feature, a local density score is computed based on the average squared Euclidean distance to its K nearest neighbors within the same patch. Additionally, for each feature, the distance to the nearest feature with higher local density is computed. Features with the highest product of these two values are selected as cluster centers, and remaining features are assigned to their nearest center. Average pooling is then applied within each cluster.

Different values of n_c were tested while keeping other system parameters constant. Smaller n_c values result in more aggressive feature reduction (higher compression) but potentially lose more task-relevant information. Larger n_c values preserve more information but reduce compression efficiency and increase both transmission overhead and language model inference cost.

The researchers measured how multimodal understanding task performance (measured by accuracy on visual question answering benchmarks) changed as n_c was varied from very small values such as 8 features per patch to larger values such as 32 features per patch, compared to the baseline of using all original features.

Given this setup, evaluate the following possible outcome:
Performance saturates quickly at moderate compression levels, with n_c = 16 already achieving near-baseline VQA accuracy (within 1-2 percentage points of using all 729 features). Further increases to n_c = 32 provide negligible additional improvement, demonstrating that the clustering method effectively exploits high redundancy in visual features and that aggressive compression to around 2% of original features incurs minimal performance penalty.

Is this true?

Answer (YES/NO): NO